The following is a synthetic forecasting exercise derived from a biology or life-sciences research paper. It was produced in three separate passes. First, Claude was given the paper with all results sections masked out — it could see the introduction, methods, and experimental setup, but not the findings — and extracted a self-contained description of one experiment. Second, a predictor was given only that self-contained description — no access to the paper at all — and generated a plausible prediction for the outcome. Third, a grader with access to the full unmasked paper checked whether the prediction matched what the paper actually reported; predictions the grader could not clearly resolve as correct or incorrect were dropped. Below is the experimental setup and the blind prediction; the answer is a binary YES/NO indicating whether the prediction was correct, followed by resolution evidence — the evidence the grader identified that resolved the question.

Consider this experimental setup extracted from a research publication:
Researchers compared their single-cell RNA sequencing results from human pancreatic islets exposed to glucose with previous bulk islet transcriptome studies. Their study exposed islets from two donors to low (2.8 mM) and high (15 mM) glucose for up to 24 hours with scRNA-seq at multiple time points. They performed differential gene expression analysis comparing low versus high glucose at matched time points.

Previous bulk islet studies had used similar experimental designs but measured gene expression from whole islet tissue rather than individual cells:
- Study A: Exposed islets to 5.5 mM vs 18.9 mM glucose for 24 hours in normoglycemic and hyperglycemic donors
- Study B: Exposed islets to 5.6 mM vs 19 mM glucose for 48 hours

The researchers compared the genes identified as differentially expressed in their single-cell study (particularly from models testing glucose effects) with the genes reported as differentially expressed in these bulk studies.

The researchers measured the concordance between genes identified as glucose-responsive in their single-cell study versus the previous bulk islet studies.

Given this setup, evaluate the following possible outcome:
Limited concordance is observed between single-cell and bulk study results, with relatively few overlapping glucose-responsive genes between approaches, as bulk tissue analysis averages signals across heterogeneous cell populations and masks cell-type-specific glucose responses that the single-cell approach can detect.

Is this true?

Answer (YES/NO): YES